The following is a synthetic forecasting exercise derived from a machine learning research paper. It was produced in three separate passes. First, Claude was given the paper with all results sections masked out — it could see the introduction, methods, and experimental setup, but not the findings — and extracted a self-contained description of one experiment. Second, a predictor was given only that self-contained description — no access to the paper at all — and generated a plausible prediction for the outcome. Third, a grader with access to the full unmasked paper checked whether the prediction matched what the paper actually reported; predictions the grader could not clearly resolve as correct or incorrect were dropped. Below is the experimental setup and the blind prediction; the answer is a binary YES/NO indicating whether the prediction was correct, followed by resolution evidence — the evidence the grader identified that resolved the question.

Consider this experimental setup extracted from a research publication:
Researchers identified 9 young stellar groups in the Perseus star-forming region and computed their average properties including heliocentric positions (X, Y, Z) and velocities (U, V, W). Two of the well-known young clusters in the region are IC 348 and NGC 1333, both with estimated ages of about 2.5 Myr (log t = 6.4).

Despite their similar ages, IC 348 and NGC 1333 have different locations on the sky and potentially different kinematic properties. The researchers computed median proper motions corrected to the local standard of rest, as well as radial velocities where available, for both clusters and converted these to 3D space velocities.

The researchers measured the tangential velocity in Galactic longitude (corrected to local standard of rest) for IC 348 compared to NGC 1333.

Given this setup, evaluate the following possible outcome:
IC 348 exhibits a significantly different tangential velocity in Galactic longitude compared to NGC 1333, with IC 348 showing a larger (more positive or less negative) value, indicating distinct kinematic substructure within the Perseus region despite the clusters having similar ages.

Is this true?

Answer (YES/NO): NO